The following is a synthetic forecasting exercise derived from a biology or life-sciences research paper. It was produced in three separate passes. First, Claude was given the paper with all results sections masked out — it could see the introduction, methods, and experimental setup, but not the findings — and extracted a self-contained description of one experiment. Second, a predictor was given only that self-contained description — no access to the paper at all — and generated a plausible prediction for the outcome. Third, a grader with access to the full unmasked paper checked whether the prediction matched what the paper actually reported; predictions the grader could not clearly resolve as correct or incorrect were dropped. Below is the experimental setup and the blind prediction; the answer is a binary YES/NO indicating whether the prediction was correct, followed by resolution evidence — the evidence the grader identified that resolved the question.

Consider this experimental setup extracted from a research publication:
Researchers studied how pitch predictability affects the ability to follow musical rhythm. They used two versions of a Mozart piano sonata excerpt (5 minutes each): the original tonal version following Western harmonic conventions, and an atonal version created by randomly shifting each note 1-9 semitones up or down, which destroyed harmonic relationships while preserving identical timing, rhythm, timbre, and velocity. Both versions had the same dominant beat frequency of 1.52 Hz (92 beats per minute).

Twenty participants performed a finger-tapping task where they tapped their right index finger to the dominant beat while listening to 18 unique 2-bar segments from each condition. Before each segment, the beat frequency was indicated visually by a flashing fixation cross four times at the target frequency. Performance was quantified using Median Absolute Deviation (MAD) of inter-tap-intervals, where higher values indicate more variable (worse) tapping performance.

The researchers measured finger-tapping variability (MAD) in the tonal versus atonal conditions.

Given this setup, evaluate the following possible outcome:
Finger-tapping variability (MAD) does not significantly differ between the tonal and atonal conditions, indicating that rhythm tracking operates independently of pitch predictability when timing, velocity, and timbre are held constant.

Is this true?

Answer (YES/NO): NO